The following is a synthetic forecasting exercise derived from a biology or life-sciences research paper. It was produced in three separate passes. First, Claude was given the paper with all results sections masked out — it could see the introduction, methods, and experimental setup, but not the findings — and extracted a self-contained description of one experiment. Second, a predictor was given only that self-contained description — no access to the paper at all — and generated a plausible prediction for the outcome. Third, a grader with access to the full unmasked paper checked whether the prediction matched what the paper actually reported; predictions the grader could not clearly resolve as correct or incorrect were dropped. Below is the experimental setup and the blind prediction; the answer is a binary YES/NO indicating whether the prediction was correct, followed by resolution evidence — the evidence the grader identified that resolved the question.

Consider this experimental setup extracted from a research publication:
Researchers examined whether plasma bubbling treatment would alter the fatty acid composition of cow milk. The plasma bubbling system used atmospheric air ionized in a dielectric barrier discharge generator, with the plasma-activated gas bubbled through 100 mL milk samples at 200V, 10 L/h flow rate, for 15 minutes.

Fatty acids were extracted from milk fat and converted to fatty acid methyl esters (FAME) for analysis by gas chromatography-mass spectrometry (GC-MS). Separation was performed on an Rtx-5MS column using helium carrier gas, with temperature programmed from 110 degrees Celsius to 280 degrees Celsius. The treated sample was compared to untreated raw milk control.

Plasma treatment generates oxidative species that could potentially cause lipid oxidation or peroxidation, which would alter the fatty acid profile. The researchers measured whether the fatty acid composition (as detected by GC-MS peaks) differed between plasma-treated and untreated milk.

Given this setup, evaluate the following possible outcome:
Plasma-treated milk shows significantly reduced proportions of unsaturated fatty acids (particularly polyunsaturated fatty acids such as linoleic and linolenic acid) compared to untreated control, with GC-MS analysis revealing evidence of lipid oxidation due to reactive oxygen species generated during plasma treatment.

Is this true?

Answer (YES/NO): NO